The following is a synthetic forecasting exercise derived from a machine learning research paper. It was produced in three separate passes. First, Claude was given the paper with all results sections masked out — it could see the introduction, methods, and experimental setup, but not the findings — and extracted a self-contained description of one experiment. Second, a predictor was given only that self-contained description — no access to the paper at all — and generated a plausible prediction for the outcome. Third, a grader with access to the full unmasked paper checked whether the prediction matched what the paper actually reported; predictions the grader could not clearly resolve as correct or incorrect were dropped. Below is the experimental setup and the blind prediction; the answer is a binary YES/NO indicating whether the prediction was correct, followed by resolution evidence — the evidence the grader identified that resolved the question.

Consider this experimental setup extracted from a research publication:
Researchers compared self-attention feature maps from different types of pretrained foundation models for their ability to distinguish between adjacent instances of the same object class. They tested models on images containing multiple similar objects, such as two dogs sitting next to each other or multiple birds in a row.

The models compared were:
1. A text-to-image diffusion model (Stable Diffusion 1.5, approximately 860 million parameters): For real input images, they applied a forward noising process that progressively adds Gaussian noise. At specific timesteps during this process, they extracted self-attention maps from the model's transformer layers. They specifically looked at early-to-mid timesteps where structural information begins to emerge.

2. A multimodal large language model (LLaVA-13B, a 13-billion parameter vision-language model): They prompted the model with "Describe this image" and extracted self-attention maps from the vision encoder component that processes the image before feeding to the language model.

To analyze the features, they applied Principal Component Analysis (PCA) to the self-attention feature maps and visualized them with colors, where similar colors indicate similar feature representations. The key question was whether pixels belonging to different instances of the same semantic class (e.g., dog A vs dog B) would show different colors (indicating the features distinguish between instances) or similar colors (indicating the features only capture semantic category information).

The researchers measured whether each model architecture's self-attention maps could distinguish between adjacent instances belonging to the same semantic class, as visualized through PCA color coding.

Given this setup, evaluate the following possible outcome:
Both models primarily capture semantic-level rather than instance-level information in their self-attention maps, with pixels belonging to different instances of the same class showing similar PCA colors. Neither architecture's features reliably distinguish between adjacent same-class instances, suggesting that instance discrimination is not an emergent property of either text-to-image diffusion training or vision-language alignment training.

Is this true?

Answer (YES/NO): NO